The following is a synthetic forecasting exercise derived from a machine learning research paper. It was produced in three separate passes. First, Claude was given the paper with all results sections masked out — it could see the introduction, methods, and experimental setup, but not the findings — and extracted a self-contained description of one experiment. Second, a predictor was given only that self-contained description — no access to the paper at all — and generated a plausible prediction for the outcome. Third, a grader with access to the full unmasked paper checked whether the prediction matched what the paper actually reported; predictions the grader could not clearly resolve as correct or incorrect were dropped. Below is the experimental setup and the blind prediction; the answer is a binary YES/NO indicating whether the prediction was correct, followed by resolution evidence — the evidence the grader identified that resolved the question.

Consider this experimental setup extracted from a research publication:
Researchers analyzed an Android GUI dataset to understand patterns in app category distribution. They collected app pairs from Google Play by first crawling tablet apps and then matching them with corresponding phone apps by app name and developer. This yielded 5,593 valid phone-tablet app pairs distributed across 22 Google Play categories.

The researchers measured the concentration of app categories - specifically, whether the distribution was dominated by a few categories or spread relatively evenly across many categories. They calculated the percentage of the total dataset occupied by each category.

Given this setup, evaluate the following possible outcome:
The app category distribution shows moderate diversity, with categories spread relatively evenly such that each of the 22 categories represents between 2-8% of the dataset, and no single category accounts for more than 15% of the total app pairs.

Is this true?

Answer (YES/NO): NO